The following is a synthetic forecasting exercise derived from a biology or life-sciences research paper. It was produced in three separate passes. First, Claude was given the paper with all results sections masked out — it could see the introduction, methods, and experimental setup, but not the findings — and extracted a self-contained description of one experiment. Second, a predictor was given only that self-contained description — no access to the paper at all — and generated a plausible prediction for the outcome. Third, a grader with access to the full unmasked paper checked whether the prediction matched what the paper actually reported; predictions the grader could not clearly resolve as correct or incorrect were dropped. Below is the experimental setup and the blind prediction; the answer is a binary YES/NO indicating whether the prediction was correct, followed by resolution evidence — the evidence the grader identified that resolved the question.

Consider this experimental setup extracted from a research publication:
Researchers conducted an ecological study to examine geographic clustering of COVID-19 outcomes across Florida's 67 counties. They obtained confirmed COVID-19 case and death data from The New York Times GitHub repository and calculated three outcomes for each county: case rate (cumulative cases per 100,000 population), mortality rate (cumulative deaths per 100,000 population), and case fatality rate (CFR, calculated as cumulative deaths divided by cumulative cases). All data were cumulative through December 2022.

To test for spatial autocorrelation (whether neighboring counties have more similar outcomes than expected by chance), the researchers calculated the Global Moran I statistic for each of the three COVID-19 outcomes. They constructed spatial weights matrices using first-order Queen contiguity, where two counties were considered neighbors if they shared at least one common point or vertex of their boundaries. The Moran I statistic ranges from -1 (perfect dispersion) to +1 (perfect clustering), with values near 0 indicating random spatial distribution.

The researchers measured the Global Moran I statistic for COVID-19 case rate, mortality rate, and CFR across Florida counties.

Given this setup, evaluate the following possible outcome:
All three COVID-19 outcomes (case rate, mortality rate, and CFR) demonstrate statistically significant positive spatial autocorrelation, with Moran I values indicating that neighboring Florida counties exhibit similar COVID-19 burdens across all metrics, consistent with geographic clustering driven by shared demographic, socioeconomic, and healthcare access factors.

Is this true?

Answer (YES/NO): YES